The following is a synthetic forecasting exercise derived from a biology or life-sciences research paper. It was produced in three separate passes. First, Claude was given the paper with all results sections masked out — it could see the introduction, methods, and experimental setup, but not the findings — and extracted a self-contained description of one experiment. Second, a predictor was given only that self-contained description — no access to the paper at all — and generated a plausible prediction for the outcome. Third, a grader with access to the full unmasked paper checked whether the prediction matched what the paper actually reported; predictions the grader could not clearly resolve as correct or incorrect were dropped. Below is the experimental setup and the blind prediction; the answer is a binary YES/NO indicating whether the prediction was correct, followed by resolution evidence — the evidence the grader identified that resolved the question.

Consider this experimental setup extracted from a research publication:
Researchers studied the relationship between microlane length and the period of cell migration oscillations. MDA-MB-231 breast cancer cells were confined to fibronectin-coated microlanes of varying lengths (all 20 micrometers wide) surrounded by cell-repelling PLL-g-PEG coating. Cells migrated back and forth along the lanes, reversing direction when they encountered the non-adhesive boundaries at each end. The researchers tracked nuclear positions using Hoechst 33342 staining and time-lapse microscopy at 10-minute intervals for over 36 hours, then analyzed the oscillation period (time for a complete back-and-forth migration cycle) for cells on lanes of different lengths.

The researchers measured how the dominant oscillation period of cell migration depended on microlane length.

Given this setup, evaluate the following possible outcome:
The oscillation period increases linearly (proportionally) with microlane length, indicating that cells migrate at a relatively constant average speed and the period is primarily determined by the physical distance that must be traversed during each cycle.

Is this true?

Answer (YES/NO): YES